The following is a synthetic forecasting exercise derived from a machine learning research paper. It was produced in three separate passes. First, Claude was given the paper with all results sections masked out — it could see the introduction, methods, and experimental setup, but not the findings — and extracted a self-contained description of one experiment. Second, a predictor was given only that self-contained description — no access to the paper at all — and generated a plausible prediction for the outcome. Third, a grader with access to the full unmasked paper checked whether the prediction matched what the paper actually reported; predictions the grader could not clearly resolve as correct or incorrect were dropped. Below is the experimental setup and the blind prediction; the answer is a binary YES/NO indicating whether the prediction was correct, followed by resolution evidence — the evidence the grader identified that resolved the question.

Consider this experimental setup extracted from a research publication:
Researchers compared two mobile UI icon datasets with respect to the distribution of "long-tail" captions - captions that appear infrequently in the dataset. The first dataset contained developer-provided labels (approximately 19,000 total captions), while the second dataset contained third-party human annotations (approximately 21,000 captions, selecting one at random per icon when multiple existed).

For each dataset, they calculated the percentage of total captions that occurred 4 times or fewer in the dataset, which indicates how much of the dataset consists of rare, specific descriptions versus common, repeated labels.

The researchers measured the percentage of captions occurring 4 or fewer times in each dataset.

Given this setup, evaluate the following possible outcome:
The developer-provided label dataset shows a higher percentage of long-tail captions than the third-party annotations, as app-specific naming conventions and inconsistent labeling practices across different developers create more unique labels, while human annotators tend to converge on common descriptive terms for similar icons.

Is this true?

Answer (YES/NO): NO